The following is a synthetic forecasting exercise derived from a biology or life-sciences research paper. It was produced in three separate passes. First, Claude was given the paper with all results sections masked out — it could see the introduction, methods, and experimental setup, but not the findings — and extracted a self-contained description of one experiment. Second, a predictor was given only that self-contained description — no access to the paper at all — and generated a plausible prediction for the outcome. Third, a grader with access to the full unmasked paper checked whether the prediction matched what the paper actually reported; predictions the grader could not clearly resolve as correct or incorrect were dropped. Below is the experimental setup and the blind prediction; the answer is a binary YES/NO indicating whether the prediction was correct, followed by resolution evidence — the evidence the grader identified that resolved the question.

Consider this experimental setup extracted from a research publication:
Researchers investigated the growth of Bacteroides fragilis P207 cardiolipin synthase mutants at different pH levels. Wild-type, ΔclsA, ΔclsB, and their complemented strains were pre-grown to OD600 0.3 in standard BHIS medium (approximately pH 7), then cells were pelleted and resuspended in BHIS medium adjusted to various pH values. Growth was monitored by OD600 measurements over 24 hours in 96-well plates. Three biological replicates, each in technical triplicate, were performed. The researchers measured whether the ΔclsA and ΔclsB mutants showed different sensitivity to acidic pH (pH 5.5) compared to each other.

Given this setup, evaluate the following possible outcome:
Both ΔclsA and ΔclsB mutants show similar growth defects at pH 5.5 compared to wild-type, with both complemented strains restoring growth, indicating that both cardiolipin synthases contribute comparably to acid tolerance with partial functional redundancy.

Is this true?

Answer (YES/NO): NO